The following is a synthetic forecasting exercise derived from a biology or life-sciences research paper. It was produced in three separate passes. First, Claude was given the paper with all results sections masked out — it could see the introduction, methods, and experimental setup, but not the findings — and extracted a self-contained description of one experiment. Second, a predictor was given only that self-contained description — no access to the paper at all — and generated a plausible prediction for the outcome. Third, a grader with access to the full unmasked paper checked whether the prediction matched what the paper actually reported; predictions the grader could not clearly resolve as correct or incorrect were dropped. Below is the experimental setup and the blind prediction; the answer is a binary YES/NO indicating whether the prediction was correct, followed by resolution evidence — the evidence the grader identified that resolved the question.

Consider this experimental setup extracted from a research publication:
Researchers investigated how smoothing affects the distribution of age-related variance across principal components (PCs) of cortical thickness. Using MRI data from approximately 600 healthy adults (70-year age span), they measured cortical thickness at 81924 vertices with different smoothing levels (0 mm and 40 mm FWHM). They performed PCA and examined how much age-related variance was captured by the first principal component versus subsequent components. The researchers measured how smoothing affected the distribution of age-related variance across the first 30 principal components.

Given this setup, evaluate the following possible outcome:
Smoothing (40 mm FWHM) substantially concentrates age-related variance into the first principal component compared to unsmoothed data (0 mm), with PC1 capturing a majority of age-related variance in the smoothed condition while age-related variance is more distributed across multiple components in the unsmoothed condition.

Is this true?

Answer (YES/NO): YES